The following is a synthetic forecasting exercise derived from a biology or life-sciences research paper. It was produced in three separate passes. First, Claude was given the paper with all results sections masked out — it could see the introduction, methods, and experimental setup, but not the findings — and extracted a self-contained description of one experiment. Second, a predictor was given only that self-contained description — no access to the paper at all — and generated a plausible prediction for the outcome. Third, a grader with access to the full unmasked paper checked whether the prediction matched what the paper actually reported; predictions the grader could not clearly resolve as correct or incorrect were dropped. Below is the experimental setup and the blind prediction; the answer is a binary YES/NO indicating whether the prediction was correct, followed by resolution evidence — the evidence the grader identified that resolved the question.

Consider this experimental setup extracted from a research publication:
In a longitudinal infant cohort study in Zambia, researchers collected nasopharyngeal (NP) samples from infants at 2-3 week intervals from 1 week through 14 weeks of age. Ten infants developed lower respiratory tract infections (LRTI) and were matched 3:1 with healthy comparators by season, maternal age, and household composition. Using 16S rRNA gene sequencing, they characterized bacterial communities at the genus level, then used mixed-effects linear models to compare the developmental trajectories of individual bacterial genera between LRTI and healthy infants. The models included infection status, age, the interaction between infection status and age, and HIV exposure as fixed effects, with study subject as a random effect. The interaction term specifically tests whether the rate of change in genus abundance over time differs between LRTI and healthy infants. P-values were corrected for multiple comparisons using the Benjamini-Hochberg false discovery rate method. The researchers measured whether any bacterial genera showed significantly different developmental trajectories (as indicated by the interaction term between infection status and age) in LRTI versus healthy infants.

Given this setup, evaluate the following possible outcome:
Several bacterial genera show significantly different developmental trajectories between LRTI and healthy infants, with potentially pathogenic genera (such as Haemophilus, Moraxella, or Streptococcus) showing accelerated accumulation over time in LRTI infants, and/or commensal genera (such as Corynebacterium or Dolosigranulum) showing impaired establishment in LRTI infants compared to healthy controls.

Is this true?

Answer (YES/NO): NO